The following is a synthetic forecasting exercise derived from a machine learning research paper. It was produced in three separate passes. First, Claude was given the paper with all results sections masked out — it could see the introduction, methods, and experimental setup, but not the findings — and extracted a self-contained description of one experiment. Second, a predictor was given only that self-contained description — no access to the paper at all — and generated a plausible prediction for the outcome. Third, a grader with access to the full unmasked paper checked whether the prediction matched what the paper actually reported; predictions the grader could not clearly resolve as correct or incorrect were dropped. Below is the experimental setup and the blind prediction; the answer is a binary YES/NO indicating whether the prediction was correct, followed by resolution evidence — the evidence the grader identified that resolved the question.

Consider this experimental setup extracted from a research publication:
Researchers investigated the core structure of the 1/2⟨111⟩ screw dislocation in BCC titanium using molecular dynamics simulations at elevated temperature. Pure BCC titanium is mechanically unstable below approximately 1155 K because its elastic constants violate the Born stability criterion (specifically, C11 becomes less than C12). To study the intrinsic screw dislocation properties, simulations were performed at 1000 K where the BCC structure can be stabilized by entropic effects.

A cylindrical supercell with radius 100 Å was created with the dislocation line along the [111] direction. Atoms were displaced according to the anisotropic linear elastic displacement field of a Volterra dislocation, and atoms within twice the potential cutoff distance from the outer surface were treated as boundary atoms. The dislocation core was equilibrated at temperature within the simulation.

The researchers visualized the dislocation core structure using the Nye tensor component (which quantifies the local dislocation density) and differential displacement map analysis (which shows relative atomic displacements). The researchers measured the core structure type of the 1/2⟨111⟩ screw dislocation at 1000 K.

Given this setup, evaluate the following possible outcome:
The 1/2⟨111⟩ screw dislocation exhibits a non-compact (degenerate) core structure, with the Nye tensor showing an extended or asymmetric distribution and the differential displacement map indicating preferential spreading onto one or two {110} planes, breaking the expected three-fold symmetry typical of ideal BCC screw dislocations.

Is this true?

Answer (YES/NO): YES